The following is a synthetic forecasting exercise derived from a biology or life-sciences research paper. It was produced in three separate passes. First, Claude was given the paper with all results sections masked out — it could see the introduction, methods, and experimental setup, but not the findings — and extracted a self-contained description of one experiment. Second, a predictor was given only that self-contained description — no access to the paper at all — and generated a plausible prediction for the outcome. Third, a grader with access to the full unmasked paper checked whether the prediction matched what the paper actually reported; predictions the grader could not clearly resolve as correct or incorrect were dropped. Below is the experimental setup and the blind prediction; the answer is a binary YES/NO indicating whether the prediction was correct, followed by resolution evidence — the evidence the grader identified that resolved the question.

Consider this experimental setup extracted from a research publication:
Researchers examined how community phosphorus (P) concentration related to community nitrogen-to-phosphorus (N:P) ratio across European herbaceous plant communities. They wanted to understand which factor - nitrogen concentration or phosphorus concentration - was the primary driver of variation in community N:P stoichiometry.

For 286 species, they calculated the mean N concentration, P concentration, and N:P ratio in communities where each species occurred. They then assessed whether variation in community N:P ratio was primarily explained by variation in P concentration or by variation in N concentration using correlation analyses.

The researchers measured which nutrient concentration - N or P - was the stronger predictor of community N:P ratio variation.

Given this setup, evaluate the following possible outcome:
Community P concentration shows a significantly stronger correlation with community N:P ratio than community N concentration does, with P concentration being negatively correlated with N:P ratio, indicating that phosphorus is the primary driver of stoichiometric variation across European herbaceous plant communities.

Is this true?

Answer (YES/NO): YES